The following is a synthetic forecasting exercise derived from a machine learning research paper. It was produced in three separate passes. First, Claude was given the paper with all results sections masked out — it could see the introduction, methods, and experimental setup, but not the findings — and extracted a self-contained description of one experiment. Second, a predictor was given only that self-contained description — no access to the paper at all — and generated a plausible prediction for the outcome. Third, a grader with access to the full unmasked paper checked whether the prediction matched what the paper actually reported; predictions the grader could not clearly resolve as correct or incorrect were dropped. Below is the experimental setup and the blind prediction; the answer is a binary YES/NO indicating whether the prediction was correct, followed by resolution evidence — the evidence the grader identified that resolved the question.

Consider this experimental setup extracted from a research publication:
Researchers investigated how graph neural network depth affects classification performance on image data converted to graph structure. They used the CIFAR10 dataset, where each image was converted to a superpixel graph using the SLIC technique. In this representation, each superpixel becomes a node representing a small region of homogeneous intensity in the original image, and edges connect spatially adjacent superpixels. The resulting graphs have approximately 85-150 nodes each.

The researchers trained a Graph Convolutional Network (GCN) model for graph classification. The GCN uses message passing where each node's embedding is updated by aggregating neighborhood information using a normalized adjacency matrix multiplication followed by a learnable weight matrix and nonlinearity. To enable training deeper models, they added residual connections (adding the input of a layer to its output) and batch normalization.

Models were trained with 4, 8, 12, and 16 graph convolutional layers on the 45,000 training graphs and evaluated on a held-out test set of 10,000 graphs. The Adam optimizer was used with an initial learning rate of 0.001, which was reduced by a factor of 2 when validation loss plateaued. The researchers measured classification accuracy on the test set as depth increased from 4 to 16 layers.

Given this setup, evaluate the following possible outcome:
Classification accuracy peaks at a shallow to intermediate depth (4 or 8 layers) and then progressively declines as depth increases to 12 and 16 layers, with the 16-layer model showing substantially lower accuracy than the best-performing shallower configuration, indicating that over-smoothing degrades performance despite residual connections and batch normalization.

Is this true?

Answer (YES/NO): NO